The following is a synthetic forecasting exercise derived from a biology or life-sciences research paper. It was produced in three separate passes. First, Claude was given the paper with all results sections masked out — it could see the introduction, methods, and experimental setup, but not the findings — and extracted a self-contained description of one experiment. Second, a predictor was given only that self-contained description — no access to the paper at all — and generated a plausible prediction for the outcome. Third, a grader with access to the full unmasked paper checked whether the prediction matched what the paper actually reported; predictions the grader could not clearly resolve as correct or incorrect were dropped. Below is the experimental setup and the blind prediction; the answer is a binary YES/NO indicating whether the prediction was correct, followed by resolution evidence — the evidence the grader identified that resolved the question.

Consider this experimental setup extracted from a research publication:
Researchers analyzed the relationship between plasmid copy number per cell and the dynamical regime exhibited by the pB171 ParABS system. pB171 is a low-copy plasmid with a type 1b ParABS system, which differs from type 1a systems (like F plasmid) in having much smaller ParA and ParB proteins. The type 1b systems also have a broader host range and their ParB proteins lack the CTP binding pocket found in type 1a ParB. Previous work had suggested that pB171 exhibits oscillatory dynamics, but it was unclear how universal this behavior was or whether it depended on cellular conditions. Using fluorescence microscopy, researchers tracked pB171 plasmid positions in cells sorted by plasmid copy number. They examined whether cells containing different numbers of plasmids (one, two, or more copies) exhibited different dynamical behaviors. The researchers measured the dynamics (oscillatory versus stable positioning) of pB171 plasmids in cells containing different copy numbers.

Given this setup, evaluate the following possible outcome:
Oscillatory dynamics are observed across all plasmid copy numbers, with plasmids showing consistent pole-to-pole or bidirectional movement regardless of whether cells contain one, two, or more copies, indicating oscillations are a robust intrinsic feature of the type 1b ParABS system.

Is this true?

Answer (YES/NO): NO